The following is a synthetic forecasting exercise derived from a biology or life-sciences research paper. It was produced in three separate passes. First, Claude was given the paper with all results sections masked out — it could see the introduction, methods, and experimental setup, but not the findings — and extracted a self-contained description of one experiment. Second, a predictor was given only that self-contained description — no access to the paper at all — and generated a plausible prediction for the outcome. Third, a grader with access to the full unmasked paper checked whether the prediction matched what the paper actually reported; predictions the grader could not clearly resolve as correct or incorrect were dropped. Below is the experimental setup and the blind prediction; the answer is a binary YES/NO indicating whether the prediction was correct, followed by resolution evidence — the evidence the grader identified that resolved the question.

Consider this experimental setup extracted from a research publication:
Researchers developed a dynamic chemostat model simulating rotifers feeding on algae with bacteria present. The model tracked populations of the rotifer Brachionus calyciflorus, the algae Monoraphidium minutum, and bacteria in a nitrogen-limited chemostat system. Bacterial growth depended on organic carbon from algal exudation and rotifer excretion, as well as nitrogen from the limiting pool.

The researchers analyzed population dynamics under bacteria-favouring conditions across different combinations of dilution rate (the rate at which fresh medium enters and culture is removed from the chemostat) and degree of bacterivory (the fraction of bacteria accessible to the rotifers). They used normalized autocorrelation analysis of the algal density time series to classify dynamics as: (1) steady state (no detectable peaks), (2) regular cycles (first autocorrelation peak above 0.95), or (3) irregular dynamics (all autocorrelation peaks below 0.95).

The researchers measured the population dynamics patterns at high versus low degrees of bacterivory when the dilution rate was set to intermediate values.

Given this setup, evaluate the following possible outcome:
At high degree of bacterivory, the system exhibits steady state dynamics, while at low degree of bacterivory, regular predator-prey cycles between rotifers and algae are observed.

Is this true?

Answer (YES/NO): NO